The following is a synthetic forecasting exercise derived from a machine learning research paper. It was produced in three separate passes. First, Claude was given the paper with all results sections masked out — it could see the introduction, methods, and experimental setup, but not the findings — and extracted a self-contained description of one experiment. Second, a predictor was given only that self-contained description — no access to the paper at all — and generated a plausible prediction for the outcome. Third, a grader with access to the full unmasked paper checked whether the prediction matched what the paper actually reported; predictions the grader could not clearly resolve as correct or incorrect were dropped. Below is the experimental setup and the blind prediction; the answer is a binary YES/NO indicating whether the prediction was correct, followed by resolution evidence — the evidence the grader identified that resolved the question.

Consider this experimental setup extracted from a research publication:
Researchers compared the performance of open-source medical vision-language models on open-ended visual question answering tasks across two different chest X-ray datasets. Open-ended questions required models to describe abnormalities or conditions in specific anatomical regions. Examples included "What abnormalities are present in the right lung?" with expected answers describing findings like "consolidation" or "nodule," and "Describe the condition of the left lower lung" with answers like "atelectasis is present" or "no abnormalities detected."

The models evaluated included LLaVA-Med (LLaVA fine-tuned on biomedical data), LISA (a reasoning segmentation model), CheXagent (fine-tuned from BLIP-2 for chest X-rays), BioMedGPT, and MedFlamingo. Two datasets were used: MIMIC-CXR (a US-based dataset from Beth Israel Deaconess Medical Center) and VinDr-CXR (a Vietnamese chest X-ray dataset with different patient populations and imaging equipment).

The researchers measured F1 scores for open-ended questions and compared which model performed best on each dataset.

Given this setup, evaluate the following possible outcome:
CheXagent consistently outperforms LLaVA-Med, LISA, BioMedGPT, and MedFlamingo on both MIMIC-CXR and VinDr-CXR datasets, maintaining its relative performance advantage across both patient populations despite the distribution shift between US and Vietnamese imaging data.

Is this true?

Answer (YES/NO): NO